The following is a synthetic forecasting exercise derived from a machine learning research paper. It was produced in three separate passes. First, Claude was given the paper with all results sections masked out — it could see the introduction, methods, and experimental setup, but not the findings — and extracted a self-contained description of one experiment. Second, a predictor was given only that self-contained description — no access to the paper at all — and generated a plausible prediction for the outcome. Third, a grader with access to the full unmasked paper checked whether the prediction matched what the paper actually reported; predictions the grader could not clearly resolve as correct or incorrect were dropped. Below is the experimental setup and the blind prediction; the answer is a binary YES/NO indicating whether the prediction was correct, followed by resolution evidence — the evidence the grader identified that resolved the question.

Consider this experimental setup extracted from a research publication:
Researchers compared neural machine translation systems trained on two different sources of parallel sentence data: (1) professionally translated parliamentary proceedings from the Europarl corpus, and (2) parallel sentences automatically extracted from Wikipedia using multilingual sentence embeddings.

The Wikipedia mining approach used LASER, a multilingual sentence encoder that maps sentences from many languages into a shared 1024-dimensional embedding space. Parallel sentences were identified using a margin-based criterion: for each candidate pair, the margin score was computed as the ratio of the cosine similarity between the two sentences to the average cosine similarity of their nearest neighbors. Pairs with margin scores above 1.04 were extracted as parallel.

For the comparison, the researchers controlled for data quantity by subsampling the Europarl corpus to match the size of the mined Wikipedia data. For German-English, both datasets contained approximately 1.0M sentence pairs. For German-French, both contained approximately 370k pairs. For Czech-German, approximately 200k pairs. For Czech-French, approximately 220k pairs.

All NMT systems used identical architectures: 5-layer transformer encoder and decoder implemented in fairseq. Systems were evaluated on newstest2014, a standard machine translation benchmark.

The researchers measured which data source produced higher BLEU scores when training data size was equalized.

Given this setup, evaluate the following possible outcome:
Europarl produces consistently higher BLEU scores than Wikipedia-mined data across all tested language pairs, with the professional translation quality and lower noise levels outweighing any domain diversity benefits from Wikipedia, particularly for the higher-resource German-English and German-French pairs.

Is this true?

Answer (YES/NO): NO